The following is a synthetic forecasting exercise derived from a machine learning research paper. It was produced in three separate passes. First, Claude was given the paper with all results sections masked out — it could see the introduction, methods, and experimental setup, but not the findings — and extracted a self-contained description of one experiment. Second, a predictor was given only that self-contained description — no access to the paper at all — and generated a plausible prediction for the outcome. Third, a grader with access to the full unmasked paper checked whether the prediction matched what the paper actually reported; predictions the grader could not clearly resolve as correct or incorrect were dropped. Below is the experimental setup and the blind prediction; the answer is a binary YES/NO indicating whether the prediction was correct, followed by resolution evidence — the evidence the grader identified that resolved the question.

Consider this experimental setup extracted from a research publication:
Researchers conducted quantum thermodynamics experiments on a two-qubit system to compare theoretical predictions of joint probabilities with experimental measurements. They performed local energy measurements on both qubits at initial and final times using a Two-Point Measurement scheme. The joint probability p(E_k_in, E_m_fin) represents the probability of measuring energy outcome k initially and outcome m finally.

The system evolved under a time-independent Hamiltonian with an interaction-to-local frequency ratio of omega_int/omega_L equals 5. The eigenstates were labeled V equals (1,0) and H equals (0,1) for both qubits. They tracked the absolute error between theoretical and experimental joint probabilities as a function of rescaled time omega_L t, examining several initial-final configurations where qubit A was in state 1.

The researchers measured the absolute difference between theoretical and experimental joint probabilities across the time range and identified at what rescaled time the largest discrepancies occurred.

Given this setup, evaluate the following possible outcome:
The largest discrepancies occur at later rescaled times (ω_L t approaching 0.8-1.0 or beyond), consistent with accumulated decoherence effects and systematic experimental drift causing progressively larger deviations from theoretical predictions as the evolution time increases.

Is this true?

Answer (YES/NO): NO